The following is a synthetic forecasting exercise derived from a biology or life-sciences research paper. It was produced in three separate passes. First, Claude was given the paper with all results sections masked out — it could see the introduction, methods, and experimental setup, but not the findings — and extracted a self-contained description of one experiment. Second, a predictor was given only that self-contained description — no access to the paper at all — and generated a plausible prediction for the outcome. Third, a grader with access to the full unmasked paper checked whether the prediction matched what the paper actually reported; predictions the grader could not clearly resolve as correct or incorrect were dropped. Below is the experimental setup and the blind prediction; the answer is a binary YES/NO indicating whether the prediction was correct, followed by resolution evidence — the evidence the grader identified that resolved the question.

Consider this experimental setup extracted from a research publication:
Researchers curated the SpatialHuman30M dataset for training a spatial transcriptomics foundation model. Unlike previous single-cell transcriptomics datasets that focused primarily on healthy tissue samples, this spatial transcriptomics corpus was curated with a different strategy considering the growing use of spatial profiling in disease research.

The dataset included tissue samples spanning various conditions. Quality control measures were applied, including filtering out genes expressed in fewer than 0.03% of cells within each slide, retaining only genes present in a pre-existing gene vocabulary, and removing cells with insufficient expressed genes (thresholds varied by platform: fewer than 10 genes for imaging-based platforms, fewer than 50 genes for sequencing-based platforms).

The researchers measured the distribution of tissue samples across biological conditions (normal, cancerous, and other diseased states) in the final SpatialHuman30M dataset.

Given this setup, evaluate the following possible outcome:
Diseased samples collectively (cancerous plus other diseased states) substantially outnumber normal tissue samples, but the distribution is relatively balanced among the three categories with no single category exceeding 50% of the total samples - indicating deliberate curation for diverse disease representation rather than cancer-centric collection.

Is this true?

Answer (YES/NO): NO